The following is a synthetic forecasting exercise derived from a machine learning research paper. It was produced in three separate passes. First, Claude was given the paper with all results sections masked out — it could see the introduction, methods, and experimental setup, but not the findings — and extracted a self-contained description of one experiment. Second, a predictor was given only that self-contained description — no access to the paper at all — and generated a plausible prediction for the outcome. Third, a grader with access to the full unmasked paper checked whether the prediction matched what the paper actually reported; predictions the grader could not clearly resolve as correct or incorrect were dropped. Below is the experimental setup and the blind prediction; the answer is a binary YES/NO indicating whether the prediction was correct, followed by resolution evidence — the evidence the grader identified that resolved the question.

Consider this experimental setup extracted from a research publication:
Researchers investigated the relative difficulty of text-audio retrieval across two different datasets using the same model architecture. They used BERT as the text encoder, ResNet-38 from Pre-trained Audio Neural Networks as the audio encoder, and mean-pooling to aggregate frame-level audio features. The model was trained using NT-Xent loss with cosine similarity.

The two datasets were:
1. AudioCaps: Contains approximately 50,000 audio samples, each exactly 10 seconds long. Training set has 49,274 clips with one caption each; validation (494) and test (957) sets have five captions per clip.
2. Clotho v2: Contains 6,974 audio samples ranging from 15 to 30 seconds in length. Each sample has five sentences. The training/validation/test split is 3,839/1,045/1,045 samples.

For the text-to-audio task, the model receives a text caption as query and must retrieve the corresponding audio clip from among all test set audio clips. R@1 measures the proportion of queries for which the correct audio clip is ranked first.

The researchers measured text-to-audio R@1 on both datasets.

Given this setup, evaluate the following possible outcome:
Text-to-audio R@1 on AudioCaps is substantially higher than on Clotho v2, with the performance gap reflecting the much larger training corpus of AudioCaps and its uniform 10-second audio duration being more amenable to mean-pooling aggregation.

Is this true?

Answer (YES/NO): YES